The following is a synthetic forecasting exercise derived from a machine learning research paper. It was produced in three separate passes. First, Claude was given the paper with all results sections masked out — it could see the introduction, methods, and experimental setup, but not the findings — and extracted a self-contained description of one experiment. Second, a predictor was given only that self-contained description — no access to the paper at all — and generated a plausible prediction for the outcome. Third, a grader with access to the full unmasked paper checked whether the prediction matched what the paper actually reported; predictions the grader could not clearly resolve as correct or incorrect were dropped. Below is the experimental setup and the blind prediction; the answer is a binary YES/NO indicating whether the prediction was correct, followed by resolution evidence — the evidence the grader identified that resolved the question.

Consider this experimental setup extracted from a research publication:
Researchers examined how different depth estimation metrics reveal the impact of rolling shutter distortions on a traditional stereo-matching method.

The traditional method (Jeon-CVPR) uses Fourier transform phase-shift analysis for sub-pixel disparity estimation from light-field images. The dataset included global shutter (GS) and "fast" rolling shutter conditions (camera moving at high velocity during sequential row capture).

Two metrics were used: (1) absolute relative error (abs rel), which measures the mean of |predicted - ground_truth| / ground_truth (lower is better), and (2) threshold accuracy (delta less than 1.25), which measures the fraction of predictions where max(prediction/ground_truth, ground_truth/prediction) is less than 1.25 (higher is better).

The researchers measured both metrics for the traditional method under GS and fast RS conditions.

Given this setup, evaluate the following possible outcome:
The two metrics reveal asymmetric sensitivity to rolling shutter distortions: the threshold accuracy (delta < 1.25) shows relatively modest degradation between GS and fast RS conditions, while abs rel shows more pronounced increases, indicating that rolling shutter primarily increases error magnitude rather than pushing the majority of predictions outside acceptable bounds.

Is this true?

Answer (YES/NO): YES